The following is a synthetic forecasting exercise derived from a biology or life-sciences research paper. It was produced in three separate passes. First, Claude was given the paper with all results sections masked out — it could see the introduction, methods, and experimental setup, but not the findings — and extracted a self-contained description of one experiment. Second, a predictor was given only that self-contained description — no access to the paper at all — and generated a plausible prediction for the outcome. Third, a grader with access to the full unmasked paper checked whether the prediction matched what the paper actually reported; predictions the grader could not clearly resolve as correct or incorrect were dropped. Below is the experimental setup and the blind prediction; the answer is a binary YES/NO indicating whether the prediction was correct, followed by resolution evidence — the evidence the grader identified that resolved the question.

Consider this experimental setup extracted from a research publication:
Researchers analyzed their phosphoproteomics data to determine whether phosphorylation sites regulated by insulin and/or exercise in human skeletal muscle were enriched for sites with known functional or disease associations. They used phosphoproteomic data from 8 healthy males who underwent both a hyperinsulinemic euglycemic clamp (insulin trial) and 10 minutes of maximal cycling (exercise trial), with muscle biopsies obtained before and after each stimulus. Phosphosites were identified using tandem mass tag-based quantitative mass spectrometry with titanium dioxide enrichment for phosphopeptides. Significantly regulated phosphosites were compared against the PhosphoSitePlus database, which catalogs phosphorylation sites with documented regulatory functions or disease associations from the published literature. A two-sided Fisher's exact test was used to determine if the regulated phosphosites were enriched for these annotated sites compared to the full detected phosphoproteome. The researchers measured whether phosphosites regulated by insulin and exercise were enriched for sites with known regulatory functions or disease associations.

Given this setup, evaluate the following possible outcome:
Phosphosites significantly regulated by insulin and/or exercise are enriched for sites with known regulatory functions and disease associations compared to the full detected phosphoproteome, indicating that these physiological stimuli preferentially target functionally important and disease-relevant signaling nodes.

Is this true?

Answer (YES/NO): YES